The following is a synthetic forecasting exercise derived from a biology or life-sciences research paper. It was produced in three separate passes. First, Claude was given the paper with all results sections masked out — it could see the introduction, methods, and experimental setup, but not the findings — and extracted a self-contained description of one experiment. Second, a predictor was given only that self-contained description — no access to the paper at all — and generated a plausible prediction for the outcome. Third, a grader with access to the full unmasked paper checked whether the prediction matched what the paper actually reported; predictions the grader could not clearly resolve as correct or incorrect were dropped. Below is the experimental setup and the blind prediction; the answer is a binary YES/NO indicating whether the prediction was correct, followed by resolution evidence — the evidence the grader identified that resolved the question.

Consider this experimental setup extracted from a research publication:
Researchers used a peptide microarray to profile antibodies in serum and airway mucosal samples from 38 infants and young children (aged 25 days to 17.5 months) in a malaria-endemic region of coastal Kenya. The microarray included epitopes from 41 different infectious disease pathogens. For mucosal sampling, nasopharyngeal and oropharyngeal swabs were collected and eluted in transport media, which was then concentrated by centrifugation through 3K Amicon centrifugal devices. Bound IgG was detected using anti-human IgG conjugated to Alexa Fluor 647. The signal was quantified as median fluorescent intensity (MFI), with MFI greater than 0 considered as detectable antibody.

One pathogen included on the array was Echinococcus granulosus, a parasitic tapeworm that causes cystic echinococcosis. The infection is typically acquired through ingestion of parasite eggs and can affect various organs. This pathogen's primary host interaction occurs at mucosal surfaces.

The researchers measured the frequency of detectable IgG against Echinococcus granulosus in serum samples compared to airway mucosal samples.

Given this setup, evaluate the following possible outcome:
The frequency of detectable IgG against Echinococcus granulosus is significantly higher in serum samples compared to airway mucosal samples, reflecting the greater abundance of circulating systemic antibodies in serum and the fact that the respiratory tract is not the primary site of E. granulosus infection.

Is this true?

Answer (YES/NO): NO